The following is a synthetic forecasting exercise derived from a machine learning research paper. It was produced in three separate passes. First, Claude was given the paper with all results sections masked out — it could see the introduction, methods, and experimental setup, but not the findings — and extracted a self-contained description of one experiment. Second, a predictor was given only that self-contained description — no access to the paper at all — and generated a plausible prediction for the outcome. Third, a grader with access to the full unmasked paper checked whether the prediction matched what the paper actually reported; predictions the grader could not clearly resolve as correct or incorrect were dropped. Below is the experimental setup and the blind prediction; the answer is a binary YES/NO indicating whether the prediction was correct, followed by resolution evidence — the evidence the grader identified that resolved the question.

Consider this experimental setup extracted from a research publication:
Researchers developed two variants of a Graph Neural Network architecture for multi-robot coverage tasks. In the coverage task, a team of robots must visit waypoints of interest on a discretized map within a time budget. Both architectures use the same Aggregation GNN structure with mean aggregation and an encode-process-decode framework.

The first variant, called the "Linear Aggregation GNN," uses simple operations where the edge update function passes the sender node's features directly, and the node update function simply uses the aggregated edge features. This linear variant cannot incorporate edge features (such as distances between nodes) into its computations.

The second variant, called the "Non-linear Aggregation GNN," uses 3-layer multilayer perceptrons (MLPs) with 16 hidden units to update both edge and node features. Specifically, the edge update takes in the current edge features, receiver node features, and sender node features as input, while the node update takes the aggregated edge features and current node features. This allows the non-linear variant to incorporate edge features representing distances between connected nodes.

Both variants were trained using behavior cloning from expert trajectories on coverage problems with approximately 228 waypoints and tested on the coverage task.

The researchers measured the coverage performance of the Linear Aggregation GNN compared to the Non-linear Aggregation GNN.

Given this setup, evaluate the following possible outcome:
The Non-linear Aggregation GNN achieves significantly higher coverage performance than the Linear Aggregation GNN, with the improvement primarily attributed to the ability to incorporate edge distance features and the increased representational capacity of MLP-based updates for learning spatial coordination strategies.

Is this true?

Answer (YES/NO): NO